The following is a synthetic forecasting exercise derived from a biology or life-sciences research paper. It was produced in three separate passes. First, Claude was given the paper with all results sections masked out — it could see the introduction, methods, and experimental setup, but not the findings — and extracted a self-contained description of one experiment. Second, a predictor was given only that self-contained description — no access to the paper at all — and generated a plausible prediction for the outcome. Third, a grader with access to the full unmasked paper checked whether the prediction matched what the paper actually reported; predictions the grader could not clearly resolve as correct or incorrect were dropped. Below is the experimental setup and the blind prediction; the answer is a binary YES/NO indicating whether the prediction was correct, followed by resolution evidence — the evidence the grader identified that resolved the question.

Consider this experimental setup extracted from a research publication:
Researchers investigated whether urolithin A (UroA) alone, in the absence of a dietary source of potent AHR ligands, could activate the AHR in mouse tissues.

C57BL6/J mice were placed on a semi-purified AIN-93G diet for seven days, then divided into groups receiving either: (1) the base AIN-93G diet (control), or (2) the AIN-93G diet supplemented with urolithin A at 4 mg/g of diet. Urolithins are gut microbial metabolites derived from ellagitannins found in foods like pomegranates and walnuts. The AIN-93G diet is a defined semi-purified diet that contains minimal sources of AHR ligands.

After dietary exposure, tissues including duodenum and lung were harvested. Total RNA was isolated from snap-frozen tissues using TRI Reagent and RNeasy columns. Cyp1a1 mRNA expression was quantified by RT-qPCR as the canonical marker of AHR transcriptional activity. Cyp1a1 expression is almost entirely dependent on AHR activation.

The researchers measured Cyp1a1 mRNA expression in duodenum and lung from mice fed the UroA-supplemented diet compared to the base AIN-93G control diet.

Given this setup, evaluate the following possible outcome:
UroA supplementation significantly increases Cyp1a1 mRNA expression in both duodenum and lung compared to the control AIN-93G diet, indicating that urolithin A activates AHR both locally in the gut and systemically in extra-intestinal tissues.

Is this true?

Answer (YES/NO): YES